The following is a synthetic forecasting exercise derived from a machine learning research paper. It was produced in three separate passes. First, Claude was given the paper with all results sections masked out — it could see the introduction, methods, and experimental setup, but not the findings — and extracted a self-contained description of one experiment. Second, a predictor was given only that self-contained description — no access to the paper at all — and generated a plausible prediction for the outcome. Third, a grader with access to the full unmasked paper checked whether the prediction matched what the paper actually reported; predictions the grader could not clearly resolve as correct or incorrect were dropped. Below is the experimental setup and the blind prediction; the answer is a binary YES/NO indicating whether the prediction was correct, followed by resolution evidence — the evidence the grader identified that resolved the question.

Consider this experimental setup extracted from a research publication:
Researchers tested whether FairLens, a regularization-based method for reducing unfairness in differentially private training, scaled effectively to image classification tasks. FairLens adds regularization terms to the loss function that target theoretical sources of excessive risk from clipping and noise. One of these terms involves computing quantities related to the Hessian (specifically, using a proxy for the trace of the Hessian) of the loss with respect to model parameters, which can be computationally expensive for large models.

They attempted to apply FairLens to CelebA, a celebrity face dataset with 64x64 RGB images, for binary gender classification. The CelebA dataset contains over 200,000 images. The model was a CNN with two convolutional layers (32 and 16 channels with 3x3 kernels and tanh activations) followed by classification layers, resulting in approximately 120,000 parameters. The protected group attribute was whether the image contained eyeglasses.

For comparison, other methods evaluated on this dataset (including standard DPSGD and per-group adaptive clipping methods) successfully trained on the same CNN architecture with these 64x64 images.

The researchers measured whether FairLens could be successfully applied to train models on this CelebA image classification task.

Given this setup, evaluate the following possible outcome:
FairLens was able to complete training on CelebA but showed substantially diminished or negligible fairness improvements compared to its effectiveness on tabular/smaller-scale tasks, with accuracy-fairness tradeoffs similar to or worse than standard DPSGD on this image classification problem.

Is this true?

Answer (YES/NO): NO